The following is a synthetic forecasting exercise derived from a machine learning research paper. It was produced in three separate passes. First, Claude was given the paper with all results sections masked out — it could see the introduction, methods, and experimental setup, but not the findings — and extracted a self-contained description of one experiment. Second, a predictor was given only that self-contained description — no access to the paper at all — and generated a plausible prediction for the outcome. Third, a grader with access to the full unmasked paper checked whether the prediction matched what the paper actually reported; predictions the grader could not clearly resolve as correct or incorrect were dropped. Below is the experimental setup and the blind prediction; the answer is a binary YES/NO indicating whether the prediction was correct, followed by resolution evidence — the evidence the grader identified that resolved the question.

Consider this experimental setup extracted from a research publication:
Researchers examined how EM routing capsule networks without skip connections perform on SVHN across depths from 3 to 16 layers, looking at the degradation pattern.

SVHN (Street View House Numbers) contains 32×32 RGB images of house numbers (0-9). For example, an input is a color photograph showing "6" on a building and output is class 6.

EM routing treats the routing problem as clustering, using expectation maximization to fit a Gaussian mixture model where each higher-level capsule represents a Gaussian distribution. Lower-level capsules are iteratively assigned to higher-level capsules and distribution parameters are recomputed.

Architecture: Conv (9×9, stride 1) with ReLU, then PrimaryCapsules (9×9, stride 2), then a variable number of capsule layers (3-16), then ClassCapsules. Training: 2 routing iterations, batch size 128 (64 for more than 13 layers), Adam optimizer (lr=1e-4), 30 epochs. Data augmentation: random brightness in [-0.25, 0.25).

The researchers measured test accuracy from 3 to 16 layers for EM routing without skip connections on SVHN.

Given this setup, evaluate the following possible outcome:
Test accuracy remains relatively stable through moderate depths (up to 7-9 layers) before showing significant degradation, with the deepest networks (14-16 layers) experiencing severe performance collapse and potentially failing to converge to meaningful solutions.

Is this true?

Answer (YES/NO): NO